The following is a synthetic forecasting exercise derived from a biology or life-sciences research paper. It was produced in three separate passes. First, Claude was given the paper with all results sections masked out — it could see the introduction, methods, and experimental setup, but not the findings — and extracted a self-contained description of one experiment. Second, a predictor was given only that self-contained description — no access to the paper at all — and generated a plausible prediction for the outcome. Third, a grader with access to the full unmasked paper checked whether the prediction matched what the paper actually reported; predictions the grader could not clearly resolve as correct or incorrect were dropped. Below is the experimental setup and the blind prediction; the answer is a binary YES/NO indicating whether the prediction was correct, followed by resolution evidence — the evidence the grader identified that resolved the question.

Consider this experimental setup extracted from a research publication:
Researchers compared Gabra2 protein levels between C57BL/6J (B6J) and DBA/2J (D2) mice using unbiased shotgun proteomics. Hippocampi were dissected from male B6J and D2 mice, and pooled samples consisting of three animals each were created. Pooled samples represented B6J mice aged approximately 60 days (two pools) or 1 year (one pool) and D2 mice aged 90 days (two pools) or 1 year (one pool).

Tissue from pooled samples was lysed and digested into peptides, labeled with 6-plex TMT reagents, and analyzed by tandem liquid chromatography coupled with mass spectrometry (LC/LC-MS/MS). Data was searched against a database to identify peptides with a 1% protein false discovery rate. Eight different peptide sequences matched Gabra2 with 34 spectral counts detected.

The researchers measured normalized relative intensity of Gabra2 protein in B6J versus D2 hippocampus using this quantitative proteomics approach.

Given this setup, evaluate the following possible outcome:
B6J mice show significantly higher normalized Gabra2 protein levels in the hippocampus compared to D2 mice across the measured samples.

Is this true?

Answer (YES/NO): NO